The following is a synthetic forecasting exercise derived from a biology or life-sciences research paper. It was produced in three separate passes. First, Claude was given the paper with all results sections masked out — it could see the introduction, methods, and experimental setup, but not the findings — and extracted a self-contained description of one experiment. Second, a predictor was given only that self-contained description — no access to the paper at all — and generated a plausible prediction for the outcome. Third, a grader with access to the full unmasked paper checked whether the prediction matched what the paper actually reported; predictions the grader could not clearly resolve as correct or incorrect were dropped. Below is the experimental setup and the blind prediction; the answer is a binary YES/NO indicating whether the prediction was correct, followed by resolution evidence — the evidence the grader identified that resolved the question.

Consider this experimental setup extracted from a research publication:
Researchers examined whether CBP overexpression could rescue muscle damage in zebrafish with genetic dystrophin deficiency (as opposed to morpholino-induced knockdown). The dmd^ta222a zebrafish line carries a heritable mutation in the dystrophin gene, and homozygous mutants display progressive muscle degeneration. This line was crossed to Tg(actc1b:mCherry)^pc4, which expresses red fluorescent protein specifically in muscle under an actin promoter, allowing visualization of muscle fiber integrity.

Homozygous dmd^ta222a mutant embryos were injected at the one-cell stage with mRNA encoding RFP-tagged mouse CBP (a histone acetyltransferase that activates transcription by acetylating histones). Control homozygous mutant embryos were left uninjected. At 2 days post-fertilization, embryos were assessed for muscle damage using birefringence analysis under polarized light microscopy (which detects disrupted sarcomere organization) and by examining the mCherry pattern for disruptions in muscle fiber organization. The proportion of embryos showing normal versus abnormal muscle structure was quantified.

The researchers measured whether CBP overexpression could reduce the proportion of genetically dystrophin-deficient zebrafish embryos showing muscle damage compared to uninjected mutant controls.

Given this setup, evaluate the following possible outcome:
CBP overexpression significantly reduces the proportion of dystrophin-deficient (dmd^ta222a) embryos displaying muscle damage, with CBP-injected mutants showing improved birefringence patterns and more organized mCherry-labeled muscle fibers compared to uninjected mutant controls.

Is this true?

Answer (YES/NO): YES